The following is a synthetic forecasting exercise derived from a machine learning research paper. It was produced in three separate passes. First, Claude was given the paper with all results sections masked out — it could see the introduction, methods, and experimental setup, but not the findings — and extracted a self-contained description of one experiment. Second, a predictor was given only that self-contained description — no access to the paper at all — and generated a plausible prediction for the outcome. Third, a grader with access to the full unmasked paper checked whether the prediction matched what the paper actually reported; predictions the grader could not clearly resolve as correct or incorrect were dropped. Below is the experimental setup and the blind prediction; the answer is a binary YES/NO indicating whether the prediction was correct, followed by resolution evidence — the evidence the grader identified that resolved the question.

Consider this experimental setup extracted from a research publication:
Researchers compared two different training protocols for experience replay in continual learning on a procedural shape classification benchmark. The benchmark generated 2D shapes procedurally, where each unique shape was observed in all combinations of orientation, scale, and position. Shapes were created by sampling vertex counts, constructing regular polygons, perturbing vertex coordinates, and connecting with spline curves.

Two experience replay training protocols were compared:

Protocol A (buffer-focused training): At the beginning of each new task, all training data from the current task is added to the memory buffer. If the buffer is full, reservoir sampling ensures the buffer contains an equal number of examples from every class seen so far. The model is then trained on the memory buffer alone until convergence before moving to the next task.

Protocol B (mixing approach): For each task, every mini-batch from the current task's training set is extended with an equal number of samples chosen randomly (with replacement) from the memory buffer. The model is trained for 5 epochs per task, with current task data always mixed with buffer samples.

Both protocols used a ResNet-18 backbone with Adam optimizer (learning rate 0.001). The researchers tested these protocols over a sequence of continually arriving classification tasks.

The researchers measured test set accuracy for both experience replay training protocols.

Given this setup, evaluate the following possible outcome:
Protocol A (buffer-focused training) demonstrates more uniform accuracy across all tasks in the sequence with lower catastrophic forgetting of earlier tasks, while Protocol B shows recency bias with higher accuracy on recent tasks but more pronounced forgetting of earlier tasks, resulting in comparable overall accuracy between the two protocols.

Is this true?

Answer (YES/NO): NO